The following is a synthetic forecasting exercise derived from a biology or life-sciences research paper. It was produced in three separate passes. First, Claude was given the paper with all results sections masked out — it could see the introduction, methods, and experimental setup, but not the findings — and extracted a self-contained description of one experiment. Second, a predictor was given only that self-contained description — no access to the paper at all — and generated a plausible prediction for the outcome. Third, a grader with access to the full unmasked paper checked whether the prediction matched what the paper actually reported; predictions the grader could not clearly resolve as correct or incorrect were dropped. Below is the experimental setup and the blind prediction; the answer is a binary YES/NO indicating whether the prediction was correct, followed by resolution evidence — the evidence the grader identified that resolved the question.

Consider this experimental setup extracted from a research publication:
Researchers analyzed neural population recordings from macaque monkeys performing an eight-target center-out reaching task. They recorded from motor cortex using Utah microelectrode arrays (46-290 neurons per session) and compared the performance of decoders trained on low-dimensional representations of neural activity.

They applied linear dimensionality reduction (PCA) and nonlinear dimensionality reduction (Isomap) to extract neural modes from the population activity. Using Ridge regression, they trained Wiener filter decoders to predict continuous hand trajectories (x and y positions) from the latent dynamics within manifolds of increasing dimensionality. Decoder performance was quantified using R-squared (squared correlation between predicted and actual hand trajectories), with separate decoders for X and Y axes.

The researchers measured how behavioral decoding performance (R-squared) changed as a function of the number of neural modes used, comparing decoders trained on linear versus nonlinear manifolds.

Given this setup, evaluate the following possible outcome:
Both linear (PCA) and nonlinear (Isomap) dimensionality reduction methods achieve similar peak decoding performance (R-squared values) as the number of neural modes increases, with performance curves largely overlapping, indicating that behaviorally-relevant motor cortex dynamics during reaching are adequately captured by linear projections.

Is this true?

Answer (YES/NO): NO